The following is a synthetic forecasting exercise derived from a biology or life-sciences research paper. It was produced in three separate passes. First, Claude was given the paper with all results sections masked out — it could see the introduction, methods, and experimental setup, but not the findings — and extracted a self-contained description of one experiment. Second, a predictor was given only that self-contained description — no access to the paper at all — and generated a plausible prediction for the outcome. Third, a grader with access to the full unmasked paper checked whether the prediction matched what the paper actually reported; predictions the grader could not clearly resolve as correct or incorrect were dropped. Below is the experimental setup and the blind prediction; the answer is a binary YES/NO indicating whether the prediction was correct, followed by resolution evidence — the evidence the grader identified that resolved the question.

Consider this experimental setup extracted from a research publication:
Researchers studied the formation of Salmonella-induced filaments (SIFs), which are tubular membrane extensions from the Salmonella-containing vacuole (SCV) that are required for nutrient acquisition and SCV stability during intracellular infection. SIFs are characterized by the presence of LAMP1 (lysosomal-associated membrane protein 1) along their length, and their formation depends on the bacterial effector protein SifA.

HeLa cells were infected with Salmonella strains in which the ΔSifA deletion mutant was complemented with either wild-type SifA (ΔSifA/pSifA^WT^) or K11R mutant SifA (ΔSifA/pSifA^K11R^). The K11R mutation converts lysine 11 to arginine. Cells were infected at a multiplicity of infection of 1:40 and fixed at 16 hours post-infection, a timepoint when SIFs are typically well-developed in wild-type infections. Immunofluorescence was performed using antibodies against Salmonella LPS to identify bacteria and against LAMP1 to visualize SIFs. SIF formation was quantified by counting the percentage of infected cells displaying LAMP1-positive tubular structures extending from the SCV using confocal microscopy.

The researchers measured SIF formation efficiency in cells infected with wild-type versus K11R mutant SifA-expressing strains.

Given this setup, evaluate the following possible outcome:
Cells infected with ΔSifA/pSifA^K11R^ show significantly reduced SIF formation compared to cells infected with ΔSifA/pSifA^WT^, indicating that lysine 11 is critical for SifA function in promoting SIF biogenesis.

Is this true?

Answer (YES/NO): YES